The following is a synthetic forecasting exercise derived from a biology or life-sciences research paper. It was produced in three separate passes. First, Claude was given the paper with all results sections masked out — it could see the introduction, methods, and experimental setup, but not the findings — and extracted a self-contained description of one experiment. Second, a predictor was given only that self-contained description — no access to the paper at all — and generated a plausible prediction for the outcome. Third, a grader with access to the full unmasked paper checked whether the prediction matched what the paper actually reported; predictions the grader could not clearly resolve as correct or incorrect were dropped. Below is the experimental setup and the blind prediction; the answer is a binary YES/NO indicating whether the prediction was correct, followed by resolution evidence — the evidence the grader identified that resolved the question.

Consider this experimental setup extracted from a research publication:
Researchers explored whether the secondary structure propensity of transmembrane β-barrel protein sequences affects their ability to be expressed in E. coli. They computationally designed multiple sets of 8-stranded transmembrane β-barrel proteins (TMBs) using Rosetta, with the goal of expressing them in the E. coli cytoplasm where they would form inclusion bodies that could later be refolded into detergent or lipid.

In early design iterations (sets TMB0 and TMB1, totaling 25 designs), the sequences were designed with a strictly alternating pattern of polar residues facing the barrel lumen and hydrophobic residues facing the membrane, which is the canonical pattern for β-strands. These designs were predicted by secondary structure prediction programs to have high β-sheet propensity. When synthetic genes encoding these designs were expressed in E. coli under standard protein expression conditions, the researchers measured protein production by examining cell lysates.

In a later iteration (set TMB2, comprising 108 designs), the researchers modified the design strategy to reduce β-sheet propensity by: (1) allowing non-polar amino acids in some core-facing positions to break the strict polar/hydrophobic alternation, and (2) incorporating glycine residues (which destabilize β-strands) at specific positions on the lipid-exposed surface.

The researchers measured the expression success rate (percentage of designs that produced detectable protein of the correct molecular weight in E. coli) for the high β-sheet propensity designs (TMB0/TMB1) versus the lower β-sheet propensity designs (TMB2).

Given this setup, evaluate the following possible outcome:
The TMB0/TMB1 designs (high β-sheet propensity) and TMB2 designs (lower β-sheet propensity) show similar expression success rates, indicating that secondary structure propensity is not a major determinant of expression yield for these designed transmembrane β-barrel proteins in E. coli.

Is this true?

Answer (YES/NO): NO